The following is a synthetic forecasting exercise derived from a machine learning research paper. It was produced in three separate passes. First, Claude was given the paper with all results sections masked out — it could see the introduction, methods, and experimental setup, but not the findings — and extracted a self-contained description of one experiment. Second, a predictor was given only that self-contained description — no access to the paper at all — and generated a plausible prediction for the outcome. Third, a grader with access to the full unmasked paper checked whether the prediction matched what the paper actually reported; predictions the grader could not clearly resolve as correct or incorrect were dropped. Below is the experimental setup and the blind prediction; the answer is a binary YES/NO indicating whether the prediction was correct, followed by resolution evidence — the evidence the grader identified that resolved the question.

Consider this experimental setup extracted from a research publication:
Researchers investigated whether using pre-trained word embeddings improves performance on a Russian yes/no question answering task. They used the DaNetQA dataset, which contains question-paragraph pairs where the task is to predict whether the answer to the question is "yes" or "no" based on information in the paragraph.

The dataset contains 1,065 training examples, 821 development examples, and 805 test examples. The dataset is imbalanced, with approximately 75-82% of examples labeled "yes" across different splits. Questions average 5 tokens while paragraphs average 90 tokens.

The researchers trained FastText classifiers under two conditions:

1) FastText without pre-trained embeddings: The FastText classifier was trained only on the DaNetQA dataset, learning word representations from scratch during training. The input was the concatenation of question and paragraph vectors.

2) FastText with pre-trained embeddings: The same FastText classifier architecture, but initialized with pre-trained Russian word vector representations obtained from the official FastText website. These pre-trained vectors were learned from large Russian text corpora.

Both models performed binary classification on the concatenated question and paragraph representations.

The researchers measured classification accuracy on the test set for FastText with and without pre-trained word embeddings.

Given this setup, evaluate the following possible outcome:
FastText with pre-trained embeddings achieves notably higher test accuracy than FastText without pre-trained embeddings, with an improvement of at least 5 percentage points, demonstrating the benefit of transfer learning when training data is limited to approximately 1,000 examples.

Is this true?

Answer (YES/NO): NO